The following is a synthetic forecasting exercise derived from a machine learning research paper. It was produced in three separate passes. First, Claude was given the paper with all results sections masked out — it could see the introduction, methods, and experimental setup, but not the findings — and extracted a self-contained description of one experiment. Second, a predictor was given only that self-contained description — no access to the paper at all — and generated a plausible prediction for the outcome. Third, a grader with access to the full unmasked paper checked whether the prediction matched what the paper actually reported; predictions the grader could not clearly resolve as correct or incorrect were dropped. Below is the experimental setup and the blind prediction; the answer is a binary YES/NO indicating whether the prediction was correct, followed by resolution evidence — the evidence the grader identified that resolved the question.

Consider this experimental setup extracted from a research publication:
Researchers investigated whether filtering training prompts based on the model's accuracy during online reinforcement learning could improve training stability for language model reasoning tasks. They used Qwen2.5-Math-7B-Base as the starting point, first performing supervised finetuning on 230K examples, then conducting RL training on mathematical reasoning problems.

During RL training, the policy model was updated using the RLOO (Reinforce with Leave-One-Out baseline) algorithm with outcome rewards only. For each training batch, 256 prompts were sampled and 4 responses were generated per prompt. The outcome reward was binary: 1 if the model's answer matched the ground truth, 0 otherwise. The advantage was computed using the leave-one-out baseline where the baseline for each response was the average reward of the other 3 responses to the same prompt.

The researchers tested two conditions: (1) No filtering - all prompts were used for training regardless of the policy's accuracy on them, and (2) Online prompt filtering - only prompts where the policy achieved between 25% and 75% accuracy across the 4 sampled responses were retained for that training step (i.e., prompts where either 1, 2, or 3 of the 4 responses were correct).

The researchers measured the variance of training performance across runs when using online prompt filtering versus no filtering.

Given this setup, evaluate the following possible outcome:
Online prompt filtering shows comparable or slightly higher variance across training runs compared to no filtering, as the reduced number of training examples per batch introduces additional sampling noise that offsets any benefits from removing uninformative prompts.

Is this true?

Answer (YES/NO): NO